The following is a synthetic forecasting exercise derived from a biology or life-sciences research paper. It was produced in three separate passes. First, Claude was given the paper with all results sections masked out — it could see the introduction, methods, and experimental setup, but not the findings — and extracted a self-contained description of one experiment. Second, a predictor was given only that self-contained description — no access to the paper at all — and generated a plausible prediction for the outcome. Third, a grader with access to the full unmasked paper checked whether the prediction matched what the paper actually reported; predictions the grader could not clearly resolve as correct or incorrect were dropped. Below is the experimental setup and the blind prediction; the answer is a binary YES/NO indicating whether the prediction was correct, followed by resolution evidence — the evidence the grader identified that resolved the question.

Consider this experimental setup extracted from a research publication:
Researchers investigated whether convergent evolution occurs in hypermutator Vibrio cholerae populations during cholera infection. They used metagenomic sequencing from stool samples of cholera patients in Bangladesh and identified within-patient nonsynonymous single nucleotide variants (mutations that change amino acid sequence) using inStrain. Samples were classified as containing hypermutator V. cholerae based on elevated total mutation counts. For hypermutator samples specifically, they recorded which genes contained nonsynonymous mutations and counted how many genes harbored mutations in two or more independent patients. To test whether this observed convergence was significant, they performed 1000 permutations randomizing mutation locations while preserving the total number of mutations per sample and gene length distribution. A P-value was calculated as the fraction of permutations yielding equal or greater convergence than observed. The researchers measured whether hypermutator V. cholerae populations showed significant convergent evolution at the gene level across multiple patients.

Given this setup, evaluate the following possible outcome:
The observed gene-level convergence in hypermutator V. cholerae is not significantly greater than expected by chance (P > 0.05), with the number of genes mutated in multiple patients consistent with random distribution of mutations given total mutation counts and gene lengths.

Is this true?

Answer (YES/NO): YES